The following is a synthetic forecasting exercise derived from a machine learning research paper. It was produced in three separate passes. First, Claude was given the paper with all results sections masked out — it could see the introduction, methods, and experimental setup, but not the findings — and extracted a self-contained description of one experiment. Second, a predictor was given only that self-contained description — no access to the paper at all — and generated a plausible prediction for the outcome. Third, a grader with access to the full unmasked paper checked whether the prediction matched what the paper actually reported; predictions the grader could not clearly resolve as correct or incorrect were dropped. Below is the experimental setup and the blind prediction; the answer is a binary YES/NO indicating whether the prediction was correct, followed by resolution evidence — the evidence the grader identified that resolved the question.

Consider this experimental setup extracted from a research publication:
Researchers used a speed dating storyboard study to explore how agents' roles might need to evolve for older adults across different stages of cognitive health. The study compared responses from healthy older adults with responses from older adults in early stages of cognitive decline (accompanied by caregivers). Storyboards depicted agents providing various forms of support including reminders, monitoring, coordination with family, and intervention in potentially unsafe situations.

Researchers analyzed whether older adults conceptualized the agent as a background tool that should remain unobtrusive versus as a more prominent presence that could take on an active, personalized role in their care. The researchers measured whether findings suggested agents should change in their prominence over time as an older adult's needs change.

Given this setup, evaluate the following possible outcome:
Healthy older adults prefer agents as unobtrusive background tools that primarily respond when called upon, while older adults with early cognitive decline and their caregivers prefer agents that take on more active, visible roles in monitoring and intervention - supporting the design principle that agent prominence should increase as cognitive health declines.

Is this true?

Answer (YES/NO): YES